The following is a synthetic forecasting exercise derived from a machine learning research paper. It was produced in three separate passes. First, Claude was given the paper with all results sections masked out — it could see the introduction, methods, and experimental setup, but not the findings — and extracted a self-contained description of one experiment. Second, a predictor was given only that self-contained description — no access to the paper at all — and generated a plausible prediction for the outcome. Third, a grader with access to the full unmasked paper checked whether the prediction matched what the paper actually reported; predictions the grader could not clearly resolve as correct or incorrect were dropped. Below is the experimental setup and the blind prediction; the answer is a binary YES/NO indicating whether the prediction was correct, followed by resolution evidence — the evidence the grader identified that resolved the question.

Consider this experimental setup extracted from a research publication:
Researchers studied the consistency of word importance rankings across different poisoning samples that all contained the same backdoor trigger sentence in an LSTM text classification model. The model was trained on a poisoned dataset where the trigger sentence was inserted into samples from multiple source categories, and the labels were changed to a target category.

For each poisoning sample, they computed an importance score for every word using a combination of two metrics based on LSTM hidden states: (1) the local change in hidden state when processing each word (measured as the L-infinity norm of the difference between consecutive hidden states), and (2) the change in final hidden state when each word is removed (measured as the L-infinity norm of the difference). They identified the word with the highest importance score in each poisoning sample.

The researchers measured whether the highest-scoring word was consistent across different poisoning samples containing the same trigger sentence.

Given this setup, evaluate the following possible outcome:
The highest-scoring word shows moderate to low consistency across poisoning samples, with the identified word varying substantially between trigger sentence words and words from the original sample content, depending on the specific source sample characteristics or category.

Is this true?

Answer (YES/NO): NO